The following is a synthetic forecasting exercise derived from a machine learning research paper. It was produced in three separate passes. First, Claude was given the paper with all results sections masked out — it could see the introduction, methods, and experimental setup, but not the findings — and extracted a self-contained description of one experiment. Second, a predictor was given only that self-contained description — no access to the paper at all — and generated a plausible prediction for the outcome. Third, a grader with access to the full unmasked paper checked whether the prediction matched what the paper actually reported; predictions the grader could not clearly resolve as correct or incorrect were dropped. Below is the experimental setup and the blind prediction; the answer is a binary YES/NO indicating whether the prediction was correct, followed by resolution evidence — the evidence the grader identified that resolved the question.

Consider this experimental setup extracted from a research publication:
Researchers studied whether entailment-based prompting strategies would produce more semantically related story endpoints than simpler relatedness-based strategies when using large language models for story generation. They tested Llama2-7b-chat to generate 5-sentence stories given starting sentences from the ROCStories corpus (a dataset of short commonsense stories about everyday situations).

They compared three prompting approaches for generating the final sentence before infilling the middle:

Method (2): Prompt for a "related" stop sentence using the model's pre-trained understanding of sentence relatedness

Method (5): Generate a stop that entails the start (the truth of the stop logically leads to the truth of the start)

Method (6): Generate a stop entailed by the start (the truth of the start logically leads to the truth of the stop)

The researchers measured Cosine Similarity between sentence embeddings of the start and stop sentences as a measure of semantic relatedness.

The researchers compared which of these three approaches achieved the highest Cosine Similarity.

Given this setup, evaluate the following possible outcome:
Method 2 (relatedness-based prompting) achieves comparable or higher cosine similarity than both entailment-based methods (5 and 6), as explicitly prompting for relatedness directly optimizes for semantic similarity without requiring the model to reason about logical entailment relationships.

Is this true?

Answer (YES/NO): YES